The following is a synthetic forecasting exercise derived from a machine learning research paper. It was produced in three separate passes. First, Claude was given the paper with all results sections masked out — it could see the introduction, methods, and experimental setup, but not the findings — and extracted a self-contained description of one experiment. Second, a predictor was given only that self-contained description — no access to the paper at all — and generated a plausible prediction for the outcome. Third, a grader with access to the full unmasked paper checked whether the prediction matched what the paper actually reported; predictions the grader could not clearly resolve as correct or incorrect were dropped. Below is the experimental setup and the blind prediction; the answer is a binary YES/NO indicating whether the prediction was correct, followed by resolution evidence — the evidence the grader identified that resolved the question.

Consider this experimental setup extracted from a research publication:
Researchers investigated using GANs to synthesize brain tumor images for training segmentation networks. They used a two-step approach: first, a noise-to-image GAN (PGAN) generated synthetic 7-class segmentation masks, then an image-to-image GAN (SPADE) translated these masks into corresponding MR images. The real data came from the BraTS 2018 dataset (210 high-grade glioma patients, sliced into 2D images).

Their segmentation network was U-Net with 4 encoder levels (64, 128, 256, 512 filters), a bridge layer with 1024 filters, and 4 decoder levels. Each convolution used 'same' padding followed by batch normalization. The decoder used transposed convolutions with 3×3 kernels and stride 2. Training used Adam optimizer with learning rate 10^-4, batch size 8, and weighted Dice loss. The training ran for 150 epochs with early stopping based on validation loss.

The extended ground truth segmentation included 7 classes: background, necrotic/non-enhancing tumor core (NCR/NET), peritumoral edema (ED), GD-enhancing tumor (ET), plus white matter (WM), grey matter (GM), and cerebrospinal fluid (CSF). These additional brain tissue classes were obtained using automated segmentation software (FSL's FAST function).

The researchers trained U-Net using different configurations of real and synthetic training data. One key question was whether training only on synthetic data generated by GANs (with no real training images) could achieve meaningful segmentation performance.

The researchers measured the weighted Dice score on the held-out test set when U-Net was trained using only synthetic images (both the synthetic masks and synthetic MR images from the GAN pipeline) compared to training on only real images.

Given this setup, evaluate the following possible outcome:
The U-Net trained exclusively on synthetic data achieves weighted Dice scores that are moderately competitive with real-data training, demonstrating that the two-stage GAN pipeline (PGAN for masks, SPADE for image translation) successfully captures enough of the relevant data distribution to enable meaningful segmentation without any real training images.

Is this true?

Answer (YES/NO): NO